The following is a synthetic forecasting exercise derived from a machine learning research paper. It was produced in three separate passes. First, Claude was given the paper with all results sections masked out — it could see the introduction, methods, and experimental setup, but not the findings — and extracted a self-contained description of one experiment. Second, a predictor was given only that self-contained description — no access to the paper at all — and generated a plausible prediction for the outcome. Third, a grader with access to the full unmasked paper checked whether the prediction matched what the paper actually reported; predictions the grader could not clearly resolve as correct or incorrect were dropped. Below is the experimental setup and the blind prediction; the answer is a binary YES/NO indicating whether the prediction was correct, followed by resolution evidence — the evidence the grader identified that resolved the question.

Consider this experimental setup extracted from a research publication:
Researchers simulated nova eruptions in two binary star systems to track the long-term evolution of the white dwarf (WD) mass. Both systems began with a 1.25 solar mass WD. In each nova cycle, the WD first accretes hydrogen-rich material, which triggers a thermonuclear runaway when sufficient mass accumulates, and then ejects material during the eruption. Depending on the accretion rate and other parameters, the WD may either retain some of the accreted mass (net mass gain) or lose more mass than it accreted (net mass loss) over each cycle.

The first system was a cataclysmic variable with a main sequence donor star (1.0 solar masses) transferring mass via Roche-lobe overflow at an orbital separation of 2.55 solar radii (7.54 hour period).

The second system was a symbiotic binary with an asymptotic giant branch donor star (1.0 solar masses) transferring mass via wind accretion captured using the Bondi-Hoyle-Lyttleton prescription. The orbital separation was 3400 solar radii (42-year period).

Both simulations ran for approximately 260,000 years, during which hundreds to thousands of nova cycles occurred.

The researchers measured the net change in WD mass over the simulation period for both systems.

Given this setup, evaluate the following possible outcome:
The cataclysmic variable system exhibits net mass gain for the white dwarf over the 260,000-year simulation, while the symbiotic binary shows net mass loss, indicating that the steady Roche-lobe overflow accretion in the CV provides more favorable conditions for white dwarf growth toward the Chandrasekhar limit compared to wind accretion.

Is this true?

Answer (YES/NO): NO